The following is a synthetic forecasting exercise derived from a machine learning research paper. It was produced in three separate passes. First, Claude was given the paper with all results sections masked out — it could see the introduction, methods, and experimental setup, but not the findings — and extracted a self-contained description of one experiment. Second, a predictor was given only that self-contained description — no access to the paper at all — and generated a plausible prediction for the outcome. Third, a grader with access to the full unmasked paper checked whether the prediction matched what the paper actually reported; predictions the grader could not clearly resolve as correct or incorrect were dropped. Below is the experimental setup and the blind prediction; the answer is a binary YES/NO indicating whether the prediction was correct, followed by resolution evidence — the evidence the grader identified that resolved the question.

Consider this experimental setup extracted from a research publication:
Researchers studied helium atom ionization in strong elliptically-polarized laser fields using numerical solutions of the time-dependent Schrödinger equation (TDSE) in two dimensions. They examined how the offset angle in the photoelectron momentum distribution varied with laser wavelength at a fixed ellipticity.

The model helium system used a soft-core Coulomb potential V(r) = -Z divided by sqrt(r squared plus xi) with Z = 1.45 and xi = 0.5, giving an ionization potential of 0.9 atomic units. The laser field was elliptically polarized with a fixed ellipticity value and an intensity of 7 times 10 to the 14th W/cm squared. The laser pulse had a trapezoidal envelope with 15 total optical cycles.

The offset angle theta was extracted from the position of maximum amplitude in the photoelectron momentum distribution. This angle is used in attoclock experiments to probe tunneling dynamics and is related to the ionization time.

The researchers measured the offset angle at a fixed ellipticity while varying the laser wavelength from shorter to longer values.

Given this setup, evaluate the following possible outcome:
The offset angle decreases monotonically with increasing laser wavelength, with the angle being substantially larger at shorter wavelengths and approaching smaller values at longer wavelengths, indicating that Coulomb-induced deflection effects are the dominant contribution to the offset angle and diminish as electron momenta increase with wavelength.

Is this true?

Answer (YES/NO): NO